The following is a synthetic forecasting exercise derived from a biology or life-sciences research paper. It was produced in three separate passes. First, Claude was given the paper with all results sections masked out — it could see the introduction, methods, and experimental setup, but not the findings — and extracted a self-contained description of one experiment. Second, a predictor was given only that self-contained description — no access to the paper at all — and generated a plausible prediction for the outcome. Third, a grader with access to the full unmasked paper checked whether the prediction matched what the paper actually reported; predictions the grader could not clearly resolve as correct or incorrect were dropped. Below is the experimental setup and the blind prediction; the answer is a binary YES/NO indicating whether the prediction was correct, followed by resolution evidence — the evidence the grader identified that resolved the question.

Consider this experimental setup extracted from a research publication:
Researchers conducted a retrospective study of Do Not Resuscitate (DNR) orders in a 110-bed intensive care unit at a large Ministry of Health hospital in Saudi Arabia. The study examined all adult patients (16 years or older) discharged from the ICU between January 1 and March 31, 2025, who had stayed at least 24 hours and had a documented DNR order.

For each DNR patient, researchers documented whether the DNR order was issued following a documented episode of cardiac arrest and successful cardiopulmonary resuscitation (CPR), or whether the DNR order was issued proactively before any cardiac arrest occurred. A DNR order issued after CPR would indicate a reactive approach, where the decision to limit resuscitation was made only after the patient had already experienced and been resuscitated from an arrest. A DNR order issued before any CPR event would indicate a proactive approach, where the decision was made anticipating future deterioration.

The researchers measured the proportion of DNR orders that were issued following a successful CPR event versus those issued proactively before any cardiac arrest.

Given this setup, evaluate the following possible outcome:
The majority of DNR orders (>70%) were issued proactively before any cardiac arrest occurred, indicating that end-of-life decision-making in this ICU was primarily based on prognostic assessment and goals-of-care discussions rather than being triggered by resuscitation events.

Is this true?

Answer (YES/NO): NO